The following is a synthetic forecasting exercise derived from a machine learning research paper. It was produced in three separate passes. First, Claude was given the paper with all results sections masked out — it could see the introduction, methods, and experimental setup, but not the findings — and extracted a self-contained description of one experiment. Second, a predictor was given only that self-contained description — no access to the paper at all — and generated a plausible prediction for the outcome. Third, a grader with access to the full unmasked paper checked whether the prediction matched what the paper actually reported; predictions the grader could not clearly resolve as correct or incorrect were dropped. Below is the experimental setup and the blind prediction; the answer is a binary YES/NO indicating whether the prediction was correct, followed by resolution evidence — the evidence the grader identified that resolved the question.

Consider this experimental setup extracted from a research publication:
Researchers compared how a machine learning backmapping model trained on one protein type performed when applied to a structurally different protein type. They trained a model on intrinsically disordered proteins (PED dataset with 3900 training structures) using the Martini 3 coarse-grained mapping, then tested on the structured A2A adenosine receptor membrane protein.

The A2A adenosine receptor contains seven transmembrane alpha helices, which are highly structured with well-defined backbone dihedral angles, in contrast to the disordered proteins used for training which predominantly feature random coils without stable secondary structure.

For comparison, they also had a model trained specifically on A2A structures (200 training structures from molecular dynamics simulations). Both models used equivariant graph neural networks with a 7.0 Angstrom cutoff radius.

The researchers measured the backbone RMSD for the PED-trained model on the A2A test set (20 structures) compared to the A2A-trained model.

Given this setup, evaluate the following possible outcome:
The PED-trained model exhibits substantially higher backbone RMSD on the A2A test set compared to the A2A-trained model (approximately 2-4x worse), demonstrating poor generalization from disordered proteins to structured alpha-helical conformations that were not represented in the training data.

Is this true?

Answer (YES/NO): NO